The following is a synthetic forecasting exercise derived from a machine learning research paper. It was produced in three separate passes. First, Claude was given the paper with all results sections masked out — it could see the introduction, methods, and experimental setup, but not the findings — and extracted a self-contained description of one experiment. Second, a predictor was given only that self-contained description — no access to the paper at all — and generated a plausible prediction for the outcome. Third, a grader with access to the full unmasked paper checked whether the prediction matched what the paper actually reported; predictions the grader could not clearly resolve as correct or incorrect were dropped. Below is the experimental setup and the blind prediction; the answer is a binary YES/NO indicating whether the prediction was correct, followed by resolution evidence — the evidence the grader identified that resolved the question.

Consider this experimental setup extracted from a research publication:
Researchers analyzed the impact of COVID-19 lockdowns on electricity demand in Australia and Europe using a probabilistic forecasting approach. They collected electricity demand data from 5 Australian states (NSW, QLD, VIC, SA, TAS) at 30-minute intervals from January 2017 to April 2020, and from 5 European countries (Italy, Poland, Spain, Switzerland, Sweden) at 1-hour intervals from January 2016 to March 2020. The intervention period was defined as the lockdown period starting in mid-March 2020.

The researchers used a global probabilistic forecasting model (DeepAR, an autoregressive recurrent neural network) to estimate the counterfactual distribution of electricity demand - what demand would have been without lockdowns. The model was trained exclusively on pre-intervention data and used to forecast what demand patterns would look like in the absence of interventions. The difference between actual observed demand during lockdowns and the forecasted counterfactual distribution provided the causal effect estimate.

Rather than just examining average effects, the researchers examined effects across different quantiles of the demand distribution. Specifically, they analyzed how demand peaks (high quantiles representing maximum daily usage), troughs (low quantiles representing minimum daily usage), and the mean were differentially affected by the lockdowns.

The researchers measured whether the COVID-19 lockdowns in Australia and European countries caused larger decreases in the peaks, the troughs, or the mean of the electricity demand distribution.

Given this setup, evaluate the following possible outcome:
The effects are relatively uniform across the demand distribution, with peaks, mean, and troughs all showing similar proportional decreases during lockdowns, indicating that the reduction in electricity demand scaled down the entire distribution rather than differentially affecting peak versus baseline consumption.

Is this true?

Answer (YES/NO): NO